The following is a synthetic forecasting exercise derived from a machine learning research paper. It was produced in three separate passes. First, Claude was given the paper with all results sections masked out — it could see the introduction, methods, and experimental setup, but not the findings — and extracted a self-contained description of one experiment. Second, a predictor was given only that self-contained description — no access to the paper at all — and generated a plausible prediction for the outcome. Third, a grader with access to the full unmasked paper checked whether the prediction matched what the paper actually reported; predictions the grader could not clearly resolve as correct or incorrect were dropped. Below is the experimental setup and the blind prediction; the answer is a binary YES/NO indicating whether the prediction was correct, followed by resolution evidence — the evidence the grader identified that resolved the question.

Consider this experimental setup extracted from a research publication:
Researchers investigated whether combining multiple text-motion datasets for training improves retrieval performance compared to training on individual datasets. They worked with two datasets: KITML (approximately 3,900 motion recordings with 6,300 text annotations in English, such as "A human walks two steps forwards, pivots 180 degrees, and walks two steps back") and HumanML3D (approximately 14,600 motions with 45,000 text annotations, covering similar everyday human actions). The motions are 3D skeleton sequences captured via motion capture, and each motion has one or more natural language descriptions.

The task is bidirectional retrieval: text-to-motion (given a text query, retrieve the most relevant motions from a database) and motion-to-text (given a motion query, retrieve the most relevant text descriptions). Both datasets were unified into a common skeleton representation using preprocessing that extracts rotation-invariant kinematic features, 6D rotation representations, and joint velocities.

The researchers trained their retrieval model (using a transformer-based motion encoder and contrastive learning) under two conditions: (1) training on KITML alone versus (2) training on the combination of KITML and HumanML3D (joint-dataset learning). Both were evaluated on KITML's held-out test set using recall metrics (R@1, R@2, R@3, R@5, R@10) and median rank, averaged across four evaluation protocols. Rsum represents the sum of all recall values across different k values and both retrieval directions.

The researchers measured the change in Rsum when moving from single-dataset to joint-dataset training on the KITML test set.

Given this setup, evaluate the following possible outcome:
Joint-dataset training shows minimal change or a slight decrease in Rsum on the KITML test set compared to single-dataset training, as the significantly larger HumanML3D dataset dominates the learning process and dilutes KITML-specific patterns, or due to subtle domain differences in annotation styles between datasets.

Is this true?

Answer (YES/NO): NO